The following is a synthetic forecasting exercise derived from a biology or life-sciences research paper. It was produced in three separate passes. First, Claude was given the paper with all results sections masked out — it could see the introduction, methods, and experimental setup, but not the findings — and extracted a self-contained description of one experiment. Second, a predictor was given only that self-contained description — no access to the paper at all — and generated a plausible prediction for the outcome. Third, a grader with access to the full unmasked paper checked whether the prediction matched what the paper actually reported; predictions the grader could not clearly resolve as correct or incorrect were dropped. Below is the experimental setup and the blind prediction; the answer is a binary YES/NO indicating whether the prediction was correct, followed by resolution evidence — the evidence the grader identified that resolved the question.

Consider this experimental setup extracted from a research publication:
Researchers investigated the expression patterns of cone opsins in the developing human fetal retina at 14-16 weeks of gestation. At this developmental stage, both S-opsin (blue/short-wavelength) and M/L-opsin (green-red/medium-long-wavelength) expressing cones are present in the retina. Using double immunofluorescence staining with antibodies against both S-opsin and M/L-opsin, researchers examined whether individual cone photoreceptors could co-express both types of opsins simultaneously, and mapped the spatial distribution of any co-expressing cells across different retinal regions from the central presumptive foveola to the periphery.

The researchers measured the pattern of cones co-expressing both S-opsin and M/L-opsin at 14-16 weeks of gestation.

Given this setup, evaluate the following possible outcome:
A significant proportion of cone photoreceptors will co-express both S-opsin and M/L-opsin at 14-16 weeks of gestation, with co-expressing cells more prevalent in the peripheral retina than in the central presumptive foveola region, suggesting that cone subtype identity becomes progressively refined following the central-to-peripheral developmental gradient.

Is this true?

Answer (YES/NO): NO